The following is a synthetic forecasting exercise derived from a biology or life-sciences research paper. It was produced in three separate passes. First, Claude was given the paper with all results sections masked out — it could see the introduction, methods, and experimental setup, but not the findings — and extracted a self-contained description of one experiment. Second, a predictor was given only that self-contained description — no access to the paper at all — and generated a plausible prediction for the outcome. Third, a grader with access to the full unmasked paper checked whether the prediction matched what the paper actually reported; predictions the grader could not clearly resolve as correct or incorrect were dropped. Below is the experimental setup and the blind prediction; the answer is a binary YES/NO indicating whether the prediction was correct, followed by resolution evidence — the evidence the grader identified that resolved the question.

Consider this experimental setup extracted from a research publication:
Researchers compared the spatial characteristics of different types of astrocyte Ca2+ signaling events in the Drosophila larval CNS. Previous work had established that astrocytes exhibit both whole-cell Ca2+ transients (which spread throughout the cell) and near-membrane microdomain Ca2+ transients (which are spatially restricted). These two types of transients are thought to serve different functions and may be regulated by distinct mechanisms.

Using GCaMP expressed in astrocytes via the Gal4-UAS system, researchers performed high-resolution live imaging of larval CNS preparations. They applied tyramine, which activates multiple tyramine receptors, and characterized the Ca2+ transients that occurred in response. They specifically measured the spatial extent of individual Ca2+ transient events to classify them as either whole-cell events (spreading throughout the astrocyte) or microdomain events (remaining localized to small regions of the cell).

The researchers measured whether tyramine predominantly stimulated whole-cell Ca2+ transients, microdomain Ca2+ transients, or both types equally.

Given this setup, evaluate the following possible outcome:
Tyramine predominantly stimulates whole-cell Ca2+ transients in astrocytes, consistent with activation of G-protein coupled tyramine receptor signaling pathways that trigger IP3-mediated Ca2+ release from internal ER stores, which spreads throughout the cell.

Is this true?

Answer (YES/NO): NO